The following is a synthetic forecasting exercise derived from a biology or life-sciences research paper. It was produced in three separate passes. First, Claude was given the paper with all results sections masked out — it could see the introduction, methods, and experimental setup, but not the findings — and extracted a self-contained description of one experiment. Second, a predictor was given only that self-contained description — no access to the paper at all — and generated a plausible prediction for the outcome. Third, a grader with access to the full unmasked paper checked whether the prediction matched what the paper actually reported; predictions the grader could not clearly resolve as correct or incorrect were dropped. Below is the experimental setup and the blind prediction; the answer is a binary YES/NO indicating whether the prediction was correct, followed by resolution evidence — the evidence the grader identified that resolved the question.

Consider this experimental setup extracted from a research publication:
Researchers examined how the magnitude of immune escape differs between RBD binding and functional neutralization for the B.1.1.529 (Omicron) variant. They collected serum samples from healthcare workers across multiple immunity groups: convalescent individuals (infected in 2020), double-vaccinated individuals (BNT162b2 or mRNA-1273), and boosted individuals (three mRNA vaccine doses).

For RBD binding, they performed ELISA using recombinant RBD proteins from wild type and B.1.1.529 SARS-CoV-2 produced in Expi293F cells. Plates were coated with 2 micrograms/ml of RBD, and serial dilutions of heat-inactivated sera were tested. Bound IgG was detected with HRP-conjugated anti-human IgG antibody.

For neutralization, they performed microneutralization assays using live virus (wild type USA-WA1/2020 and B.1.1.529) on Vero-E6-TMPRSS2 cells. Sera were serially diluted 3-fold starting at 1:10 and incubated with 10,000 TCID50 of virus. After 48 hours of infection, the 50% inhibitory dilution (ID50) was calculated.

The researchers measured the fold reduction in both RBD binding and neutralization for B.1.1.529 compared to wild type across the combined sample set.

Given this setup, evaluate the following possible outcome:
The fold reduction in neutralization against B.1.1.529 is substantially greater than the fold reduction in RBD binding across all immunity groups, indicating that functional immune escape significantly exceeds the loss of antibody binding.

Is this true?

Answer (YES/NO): YES